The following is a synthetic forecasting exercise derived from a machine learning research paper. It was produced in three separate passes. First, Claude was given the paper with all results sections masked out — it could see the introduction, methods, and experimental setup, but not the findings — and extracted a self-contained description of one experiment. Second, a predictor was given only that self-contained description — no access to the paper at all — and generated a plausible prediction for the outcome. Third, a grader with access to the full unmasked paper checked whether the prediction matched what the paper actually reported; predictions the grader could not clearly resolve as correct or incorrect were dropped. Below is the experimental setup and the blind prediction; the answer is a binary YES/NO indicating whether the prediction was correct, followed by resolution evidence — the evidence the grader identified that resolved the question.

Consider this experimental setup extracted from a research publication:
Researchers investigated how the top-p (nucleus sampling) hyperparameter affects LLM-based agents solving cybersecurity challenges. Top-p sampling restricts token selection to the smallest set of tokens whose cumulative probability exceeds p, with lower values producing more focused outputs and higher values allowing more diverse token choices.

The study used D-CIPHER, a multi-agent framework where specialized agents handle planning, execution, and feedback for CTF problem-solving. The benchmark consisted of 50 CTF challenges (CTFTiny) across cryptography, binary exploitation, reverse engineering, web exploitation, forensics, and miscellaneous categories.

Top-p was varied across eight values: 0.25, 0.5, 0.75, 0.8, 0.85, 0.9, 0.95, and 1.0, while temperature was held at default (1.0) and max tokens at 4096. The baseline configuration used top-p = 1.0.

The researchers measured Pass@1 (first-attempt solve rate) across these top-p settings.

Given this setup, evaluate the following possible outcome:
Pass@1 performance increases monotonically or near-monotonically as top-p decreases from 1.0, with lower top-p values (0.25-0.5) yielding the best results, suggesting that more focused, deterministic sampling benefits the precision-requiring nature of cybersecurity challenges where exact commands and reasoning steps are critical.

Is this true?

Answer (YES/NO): NO